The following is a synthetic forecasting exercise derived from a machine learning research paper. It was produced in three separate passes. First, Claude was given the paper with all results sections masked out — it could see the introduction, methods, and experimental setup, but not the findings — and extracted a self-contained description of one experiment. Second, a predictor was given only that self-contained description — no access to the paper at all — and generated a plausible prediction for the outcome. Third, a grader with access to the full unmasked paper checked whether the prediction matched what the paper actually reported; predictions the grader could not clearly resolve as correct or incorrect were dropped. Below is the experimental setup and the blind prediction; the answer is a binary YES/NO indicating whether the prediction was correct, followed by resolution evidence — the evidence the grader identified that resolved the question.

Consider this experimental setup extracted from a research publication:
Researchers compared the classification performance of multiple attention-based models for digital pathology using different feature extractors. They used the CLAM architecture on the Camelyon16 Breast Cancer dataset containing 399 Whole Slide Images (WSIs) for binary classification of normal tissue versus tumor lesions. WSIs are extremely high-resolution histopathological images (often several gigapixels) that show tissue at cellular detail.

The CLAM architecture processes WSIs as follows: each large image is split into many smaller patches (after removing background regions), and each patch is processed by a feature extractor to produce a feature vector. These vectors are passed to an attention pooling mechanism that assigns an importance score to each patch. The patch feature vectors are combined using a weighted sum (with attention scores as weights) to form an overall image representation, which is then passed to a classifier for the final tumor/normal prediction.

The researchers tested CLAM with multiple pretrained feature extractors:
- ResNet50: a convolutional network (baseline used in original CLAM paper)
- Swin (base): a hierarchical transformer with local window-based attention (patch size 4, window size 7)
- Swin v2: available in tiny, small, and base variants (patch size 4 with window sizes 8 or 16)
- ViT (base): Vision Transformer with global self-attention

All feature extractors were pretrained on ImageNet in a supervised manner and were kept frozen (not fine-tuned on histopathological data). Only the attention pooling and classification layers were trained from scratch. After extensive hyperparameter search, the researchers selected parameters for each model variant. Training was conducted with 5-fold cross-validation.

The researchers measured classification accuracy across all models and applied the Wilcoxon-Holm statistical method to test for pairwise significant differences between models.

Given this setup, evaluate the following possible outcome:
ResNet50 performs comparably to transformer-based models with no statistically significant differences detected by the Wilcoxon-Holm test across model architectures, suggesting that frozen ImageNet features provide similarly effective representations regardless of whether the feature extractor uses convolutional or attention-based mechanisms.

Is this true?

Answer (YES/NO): YES